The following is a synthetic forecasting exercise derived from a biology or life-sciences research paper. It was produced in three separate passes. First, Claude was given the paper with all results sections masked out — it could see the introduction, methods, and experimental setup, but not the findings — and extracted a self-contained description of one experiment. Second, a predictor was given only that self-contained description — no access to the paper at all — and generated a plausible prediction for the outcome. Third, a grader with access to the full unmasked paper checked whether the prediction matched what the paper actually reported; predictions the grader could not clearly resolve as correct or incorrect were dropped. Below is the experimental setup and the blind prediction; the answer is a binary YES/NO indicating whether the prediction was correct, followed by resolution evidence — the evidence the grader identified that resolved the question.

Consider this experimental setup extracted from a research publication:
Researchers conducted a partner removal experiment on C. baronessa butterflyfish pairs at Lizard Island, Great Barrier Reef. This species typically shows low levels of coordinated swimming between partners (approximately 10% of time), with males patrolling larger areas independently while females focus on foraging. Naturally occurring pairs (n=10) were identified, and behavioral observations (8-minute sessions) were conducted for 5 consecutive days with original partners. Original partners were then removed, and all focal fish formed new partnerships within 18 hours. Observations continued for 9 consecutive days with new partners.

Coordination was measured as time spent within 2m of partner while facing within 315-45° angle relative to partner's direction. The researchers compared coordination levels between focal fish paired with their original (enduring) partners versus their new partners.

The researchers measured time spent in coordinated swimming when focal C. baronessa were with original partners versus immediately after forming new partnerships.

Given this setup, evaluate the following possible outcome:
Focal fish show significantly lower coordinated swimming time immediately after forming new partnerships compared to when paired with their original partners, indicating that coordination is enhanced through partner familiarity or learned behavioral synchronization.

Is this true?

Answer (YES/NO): NO